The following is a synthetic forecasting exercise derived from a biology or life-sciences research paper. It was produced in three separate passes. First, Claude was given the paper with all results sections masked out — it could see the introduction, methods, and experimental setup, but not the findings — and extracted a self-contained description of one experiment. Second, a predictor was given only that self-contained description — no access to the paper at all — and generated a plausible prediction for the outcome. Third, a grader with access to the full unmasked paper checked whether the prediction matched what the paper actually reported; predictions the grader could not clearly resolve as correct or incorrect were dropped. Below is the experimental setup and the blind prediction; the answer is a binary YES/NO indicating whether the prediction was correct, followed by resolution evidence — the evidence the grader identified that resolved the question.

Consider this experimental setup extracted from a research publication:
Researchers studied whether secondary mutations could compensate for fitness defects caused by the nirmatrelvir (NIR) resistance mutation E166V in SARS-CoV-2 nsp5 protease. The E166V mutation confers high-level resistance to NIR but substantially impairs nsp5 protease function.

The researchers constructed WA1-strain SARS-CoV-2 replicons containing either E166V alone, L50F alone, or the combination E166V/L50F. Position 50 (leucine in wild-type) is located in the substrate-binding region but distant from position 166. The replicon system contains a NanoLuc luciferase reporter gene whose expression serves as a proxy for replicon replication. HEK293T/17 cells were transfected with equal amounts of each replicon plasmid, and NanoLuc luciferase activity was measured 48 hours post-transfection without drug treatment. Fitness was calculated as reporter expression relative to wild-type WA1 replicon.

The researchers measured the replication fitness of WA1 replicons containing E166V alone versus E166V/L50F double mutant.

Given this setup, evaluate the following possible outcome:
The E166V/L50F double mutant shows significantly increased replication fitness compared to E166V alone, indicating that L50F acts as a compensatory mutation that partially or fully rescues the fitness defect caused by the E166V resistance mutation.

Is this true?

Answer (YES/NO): YES